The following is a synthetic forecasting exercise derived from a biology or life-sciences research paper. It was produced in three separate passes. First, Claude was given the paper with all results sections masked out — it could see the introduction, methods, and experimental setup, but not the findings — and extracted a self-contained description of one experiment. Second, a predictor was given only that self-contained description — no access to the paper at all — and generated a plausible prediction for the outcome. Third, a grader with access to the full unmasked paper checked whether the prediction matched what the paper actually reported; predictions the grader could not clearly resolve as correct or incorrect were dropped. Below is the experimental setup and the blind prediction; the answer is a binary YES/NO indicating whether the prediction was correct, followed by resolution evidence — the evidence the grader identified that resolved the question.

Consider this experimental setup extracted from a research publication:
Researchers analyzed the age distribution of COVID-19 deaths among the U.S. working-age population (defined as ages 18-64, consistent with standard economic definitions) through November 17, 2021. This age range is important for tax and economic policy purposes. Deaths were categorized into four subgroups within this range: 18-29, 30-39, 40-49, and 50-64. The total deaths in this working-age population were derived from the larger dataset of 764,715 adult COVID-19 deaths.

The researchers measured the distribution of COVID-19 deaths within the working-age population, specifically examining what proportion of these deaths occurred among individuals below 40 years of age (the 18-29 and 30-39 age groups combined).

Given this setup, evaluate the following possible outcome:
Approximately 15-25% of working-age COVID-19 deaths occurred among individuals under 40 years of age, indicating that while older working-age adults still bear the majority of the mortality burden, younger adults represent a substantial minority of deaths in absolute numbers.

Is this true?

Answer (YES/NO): NO